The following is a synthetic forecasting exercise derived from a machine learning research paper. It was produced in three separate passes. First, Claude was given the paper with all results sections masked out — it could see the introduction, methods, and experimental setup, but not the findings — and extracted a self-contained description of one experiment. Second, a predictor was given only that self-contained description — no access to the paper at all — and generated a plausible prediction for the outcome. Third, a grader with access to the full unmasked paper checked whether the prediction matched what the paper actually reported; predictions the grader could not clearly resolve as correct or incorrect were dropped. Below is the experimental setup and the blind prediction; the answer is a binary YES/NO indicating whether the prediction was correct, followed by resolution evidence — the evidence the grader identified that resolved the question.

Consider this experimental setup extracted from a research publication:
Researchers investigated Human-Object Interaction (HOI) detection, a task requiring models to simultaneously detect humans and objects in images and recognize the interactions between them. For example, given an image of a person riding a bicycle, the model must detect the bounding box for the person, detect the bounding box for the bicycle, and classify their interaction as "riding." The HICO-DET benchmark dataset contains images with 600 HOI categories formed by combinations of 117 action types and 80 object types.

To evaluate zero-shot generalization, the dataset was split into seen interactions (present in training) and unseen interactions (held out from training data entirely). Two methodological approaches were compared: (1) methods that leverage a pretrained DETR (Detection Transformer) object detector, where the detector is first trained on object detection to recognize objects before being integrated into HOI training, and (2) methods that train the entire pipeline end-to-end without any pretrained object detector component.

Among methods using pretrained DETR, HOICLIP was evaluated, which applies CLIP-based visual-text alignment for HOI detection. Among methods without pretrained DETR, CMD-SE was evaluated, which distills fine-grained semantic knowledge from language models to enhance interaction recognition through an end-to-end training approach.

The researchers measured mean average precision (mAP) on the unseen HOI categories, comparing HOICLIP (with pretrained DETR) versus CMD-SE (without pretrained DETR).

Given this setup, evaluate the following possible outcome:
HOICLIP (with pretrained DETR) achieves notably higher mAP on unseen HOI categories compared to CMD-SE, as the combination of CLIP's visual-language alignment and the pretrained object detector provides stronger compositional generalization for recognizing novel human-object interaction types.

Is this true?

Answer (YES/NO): YES